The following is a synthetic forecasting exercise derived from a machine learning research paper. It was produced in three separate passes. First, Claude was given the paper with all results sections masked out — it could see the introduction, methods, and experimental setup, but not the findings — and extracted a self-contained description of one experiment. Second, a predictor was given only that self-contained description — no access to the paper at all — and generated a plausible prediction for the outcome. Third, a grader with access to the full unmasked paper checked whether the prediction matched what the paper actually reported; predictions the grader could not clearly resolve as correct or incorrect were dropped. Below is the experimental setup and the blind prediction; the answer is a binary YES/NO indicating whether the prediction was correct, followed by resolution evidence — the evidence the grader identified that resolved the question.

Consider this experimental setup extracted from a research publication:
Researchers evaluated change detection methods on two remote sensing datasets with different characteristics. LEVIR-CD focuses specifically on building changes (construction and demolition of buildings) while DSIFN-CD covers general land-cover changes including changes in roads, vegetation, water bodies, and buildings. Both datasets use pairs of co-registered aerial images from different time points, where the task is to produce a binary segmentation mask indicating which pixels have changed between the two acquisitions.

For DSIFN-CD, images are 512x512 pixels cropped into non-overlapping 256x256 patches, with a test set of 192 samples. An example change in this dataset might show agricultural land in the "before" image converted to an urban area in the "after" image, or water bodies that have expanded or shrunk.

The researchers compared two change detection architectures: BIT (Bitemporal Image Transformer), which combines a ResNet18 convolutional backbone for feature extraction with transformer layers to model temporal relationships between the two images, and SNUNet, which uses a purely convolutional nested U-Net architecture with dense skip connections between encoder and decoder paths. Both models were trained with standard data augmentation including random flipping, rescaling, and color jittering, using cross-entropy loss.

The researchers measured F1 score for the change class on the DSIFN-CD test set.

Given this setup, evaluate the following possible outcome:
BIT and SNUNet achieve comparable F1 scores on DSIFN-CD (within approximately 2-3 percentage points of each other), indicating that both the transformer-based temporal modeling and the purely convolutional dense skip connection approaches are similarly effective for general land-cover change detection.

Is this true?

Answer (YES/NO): YES